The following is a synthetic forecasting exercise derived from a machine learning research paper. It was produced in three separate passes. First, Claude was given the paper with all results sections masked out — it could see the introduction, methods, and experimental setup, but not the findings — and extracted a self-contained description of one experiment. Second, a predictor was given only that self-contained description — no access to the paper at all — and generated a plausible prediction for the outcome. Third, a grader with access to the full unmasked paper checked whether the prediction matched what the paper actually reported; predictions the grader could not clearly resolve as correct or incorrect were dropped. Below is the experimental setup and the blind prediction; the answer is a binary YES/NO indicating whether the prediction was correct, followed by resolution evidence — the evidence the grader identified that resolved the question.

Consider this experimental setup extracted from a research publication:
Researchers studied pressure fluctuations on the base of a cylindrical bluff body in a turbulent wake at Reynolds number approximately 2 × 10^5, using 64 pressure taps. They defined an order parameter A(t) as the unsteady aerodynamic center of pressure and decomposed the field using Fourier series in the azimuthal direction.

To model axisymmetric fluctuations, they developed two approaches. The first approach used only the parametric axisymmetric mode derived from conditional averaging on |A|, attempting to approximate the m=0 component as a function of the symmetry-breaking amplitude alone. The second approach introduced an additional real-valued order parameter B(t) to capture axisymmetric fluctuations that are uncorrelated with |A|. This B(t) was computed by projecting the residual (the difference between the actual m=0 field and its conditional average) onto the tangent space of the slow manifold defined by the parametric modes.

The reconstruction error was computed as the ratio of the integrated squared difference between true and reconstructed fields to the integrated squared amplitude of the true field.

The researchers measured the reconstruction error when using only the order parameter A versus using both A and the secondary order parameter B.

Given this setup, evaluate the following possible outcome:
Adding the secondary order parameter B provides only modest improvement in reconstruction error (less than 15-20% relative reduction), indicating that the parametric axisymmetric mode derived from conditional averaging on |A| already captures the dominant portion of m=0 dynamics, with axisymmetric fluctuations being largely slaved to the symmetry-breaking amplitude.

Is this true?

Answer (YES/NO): NO